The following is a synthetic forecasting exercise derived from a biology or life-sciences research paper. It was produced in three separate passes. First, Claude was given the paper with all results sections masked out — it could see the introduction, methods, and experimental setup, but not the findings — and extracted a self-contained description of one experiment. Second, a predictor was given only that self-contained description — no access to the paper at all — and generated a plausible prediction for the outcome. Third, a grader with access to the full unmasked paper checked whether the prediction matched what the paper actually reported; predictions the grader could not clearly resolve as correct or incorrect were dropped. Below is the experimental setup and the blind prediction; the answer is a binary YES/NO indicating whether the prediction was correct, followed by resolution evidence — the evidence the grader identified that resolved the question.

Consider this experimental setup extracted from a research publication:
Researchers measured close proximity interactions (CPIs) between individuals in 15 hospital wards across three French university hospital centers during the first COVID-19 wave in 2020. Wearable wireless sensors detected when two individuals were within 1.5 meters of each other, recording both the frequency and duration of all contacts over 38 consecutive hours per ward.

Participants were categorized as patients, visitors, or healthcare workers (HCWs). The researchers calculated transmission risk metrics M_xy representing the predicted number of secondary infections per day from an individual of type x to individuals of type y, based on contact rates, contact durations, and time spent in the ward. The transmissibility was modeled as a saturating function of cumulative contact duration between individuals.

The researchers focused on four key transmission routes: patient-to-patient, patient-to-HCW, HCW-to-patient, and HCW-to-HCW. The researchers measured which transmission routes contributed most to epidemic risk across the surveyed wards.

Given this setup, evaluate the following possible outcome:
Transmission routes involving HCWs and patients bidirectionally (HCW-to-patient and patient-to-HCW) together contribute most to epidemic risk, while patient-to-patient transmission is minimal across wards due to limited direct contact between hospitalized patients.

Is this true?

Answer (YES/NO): NO